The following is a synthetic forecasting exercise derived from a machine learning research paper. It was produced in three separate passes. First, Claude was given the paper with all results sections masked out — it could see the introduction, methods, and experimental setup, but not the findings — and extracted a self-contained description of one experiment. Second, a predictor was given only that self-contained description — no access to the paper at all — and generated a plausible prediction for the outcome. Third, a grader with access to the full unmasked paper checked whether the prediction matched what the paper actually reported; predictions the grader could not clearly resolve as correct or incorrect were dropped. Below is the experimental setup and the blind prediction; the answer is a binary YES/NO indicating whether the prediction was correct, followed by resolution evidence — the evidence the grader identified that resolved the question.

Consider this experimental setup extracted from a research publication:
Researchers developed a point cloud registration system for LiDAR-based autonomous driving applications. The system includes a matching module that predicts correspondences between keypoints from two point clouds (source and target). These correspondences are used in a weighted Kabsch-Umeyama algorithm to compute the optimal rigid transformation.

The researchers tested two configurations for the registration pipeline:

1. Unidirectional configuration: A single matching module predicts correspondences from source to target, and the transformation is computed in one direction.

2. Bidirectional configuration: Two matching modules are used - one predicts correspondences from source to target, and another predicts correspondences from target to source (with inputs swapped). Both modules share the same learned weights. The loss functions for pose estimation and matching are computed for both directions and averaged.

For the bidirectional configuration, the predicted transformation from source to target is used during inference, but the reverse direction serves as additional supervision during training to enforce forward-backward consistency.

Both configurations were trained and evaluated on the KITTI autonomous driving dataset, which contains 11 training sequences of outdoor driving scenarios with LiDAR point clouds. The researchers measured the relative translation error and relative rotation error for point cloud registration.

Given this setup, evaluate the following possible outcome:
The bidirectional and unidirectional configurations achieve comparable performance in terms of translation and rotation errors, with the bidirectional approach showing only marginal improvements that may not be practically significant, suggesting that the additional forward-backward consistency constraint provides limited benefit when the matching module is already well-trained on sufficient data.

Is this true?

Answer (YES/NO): NO